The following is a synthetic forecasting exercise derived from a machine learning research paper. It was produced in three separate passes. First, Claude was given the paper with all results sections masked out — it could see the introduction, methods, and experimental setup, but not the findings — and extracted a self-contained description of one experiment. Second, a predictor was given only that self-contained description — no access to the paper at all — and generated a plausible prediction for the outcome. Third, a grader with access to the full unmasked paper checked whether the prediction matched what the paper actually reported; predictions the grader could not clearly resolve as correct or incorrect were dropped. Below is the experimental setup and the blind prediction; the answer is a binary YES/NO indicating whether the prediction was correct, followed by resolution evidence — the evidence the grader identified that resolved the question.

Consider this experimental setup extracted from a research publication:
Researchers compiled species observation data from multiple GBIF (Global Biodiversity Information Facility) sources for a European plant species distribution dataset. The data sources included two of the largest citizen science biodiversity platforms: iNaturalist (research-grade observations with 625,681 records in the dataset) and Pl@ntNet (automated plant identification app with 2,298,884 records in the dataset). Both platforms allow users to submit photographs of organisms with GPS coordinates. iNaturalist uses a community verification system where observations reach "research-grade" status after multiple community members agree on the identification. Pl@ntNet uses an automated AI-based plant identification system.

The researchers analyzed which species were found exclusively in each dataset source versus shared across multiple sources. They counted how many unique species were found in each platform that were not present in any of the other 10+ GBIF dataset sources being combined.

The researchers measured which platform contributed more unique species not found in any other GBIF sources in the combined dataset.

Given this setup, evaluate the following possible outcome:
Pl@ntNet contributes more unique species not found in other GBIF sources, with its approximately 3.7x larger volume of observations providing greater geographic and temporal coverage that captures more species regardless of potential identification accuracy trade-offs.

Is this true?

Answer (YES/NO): NO